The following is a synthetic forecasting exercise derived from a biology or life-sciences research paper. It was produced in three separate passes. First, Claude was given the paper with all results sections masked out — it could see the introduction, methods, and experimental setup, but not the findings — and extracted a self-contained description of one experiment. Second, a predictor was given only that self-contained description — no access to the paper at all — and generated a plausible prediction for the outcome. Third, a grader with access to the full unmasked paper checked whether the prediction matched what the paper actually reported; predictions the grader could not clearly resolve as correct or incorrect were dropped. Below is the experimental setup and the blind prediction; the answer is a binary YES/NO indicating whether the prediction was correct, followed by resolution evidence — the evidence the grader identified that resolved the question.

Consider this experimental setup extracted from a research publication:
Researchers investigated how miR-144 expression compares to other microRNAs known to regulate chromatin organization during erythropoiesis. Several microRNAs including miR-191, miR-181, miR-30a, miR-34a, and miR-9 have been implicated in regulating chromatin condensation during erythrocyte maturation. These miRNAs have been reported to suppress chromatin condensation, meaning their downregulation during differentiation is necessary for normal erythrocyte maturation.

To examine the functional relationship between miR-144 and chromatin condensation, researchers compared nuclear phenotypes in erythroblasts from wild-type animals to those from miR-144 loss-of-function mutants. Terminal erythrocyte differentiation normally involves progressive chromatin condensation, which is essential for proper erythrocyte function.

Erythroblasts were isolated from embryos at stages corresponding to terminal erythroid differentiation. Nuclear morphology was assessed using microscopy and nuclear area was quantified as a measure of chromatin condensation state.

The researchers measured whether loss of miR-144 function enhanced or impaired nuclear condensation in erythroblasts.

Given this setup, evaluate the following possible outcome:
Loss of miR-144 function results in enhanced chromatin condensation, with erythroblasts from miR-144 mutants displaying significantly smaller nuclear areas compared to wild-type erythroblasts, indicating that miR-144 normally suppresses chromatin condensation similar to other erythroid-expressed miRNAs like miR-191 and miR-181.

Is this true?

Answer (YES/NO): NO